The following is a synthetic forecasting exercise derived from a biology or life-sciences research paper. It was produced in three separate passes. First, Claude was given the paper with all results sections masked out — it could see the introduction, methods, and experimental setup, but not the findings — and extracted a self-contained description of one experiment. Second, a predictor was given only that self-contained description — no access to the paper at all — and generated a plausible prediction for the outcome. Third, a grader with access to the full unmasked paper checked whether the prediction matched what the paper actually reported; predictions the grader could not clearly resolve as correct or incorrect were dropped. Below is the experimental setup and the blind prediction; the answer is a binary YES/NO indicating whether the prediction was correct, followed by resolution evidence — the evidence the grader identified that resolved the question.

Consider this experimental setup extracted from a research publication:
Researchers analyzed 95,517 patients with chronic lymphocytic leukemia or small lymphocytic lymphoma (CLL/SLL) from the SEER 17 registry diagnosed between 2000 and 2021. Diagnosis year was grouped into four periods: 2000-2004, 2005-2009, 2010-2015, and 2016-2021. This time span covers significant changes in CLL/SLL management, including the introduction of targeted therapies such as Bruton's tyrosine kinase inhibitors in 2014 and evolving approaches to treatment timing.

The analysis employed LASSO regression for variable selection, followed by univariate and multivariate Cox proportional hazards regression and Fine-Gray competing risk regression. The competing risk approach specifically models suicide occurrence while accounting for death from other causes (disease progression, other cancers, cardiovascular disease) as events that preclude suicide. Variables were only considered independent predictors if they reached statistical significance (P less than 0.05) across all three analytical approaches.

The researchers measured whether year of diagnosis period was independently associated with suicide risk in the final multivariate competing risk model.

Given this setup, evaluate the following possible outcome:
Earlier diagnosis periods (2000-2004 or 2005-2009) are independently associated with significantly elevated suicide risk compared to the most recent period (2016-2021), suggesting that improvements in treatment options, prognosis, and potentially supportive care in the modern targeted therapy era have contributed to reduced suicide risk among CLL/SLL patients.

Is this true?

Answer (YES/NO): NO